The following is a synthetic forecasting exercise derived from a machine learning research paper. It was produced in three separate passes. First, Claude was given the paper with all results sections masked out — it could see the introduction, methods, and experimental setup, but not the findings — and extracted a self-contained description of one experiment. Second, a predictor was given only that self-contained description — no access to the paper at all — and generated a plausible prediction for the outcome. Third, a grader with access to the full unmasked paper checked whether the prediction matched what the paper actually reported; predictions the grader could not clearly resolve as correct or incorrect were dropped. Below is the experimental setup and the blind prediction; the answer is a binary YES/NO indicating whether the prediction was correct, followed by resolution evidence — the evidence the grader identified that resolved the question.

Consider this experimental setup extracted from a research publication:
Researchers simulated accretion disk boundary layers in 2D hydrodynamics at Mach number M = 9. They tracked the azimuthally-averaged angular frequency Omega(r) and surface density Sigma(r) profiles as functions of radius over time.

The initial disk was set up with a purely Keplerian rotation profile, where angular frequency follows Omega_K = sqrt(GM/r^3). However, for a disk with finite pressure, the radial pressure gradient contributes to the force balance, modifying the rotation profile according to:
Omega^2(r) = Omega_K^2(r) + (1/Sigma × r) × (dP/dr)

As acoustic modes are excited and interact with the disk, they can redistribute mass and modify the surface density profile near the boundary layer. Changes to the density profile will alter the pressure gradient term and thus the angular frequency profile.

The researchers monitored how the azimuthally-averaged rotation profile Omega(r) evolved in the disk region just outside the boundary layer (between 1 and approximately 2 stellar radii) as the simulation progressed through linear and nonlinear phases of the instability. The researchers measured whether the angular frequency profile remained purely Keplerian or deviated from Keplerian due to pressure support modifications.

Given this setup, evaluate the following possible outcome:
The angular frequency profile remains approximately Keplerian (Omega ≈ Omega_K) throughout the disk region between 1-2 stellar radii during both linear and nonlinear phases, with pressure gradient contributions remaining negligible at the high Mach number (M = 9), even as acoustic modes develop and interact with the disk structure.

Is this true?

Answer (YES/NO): NO